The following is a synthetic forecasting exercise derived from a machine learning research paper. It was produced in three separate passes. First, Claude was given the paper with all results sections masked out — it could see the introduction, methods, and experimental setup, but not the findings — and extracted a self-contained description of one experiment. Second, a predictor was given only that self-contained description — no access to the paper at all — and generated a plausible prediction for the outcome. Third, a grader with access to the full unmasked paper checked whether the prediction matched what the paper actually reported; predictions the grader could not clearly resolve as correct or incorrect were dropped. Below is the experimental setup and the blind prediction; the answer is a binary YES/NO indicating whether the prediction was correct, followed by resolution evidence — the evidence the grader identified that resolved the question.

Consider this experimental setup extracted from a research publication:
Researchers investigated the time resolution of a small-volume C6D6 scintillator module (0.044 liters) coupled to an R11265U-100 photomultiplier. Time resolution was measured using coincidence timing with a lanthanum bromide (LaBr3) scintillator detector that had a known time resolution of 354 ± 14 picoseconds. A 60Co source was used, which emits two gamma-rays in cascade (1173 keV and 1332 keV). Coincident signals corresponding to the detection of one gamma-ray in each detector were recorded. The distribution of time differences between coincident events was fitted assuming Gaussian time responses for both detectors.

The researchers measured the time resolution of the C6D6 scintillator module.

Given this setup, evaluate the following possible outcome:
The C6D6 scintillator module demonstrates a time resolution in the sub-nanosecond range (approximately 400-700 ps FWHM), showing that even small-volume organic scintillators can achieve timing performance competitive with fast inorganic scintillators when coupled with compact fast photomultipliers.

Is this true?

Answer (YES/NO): NO